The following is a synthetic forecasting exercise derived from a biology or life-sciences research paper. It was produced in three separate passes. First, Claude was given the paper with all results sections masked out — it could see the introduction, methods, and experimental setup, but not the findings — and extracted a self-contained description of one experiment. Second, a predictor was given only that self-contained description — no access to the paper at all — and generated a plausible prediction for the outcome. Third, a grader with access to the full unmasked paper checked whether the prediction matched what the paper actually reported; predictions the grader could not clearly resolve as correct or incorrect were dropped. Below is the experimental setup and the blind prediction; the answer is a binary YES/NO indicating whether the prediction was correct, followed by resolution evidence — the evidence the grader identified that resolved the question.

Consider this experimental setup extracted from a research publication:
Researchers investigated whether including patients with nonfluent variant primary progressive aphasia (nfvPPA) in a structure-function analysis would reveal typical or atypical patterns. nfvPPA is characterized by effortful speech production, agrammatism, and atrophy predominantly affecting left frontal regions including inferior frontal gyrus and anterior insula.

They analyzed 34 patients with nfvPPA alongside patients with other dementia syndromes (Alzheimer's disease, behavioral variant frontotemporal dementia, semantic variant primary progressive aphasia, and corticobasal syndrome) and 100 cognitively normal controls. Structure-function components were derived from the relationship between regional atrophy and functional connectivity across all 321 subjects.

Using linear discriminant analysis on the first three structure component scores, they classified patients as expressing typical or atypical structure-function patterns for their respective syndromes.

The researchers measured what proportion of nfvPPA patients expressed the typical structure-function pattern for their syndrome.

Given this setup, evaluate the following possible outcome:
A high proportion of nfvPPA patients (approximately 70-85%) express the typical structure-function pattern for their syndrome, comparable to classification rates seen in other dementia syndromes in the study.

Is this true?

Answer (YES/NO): NO